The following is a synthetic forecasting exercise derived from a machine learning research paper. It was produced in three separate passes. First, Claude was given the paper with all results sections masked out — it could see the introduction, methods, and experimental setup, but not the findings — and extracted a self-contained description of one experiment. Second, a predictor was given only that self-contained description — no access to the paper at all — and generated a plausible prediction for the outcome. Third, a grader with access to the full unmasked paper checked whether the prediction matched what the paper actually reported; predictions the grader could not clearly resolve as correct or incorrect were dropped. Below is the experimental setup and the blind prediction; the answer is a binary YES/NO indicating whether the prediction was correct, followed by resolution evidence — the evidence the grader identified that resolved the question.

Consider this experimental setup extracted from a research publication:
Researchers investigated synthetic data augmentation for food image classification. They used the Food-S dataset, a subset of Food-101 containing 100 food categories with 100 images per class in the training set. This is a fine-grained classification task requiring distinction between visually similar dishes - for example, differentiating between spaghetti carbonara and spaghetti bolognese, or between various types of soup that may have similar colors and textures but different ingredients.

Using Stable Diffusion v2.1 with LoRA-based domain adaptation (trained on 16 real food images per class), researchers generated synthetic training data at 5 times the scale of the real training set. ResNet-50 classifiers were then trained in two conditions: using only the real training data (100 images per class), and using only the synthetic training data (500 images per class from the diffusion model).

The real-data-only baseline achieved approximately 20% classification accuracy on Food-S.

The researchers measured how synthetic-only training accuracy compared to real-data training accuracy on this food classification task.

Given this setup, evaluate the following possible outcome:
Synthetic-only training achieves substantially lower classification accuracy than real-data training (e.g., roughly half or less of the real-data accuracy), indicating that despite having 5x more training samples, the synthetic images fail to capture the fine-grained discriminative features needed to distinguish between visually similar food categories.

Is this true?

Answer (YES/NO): NO